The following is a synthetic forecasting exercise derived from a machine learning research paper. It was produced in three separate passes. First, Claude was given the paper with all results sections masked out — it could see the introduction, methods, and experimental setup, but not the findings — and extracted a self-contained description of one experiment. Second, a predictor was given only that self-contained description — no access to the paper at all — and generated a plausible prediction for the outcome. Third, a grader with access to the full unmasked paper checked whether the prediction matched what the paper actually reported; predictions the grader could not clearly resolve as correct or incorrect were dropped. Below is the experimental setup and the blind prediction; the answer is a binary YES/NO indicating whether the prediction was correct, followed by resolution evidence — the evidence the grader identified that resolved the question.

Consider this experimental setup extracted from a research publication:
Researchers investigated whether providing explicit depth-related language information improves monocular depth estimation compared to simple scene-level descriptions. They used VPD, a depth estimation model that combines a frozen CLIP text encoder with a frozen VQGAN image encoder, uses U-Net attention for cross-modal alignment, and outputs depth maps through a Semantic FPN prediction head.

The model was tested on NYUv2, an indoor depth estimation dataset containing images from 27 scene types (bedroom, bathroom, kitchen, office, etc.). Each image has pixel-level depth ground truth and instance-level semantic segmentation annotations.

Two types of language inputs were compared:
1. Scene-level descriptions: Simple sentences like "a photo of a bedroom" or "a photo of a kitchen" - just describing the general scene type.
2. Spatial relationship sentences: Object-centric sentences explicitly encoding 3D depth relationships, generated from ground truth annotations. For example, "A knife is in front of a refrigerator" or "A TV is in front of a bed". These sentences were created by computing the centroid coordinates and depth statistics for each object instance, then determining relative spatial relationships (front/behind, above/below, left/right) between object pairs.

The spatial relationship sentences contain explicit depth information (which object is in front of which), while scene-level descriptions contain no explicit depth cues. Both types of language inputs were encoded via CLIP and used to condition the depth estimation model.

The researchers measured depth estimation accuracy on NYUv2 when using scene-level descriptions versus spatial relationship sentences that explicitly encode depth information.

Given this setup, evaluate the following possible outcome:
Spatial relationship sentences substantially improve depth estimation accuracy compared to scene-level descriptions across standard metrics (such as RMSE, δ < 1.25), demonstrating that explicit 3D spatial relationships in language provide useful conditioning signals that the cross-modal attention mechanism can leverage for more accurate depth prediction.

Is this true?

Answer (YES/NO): NO